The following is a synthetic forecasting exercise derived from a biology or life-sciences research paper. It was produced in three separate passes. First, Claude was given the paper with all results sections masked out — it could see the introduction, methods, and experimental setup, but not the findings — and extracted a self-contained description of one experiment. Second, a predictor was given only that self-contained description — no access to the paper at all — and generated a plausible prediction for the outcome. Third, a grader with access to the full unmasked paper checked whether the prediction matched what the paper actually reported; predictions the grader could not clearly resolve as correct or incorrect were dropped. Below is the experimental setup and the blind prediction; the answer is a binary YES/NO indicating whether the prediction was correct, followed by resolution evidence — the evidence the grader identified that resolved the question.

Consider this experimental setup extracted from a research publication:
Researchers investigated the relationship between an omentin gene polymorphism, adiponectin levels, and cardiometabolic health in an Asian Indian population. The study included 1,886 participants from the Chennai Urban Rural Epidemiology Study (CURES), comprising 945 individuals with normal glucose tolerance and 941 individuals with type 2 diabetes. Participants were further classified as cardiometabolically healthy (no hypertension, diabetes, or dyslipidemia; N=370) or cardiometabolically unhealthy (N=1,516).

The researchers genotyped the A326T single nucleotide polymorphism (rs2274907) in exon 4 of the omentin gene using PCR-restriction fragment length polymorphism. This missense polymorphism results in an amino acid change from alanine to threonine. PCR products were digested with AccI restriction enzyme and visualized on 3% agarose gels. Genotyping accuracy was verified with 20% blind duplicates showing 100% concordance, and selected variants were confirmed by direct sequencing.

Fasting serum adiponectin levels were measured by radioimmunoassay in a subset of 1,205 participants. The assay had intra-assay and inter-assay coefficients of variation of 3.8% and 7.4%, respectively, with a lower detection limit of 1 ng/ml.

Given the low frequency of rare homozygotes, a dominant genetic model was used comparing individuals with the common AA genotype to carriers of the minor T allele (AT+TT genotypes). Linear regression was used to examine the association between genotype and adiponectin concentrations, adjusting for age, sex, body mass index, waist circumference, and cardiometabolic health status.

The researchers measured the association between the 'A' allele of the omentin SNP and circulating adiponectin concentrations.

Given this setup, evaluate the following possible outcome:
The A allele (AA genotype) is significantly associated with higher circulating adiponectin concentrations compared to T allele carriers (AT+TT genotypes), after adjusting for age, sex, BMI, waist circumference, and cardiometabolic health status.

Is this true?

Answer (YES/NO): NO